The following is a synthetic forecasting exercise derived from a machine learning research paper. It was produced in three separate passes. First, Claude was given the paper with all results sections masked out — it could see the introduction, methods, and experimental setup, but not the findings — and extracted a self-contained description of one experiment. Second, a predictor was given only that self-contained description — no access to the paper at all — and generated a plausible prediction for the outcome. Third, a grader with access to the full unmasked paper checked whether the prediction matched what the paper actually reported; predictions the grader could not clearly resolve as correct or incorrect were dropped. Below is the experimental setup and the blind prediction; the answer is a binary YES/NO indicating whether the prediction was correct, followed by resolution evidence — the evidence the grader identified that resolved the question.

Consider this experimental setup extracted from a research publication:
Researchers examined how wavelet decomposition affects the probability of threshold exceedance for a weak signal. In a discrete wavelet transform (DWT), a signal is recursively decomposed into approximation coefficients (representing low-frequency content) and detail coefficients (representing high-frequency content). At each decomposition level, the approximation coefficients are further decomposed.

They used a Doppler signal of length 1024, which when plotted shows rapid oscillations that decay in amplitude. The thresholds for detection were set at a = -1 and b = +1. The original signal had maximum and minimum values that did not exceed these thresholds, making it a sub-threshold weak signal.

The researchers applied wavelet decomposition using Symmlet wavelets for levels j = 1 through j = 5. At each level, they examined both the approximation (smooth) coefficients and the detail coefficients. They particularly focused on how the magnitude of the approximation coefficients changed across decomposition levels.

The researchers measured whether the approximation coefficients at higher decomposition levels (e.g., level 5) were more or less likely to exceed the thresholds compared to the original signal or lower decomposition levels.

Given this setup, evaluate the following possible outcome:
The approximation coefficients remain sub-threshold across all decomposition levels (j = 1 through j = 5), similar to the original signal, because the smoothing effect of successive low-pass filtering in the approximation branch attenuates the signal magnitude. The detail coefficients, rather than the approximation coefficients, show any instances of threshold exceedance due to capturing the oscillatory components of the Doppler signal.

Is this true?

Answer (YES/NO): NO